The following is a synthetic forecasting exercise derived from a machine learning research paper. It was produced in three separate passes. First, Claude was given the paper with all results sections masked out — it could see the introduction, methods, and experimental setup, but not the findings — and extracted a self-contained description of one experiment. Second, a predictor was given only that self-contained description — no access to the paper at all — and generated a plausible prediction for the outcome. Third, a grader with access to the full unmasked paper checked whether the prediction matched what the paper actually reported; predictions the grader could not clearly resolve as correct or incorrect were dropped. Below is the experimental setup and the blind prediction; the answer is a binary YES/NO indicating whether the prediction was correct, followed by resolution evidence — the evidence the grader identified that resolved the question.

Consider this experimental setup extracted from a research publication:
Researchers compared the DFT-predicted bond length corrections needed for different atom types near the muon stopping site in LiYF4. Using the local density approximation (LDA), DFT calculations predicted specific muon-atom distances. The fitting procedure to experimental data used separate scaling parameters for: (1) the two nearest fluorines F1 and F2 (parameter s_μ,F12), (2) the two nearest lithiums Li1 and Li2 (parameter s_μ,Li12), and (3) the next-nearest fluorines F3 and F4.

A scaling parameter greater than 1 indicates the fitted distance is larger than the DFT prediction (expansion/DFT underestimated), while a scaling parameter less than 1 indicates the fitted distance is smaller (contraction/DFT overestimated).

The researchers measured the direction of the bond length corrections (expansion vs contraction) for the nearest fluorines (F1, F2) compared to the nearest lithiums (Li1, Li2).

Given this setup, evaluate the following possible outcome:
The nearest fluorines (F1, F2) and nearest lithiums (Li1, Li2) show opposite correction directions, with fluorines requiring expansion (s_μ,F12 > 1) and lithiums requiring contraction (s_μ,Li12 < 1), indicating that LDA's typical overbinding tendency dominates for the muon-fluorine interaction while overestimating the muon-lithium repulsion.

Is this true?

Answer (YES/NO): YES